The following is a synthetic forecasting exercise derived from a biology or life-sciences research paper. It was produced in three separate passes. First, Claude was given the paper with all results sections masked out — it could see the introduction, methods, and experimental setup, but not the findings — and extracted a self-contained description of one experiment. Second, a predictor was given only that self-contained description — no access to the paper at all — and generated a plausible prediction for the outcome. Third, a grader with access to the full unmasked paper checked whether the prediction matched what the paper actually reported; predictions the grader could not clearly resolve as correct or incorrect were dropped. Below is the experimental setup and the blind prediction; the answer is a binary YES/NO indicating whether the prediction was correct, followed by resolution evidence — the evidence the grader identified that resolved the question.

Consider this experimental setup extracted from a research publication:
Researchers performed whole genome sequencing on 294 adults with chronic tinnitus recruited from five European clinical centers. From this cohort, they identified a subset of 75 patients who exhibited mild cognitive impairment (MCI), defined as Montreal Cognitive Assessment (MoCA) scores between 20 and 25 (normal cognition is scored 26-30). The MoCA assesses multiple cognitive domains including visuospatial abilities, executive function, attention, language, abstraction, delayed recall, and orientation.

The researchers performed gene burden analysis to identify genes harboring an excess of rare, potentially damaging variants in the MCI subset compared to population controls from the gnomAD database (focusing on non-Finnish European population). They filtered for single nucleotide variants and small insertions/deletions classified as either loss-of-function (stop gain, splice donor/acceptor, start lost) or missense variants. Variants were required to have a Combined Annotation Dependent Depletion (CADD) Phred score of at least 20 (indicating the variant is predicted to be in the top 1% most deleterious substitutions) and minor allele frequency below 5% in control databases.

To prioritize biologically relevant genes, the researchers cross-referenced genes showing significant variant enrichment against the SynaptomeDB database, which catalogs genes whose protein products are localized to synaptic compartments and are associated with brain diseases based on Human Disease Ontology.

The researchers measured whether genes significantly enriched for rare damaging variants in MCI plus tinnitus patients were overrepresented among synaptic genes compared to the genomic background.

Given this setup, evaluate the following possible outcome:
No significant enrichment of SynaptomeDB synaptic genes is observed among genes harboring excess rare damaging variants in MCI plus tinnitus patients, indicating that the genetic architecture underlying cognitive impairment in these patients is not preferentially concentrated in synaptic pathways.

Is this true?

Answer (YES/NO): NO